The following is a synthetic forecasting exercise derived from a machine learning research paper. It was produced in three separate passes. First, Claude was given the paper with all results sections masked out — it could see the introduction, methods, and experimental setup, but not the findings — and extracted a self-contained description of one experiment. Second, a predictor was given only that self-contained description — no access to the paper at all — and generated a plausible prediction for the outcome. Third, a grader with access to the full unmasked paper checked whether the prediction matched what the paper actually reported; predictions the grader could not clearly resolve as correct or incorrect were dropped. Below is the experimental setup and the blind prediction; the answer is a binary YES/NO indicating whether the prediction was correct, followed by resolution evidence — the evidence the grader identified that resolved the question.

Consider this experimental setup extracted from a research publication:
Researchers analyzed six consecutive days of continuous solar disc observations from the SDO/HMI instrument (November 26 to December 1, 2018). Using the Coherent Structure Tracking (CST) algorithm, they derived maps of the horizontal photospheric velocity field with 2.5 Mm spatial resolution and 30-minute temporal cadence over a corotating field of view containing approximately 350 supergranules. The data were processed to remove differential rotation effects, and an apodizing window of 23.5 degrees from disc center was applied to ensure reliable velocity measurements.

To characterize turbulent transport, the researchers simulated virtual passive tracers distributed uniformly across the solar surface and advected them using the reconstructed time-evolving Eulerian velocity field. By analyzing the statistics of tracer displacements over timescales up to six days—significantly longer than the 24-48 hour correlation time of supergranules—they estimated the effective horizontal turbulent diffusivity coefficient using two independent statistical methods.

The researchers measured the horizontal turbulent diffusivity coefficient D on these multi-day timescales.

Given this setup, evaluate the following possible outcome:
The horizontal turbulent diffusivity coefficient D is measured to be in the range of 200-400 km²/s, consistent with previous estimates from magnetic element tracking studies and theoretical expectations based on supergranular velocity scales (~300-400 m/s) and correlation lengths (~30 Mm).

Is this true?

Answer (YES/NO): YES